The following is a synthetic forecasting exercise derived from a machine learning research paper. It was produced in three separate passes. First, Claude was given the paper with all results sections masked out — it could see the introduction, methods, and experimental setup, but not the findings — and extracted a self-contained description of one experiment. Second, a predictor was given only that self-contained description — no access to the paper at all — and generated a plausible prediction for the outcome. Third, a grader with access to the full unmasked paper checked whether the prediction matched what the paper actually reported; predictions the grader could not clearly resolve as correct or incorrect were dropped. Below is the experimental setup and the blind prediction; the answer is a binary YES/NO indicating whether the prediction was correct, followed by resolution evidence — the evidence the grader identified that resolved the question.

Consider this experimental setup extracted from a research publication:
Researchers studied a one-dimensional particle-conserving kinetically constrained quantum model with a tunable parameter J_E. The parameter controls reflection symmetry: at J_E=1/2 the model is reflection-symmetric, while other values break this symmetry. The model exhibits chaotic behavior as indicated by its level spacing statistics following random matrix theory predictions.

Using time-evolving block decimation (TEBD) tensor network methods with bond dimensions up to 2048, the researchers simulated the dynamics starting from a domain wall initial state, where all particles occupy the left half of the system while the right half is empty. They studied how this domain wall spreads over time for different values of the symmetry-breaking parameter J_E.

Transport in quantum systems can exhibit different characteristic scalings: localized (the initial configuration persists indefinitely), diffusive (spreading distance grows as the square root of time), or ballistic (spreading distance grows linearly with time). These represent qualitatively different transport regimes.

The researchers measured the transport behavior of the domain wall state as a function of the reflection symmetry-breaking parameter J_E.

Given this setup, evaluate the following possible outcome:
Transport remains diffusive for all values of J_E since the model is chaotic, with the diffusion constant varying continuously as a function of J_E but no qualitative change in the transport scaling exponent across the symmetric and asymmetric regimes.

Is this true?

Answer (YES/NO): NO